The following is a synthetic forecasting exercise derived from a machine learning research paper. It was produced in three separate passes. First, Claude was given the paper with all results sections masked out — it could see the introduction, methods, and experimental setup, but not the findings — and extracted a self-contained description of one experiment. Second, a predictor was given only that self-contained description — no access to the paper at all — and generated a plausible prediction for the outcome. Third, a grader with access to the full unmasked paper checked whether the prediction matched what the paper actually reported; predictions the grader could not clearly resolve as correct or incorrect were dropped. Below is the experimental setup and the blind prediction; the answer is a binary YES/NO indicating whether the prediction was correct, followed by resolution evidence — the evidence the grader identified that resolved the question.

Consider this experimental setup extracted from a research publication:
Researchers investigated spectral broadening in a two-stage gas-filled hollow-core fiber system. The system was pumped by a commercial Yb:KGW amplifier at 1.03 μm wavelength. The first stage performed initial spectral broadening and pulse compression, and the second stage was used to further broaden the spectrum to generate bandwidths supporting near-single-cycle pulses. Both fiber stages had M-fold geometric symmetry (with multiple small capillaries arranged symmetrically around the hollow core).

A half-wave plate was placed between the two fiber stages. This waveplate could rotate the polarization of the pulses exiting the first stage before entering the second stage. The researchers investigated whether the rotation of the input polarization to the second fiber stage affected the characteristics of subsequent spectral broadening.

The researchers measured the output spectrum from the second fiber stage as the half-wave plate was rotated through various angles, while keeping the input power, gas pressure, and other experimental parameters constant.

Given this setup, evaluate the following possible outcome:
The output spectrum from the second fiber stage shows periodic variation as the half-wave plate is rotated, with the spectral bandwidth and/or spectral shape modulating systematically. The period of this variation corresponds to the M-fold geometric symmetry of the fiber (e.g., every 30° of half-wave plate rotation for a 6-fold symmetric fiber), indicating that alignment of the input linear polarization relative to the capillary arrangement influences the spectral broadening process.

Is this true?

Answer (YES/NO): NO